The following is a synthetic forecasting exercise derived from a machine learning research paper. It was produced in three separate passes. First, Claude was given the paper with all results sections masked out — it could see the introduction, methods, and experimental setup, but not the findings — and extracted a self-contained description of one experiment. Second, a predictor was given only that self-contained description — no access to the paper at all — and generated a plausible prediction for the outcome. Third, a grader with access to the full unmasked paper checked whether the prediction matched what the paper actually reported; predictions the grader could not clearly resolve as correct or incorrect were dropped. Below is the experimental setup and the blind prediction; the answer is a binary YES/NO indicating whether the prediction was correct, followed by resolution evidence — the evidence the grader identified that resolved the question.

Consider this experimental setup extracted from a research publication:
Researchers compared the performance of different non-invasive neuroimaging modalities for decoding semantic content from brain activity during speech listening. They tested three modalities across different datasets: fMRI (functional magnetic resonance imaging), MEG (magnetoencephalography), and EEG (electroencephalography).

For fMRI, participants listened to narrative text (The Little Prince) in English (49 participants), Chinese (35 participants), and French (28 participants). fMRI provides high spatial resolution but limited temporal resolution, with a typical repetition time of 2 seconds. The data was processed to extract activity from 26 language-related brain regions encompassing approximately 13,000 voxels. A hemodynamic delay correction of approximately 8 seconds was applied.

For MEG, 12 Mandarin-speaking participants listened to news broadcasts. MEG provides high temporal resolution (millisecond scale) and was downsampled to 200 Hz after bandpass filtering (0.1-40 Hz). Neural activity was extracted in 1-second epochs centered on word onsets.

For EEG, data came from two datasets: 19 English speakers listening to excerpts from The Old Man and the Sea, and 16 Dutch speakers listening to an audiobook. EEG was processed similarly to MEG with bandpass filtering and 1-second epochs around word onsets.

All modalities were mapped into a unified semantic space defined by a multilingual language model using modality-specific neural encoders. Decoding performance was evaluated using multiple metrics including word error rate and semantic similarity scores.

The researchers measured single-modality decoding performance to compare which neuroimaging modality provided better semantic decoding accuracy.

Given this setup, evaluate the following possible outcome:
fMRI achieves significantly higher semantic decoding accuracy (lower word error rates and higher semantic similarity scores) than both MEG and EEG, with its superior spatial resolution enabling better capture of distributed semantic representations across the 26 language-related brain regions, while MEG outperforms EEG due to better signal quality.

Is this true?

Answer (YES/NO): NO